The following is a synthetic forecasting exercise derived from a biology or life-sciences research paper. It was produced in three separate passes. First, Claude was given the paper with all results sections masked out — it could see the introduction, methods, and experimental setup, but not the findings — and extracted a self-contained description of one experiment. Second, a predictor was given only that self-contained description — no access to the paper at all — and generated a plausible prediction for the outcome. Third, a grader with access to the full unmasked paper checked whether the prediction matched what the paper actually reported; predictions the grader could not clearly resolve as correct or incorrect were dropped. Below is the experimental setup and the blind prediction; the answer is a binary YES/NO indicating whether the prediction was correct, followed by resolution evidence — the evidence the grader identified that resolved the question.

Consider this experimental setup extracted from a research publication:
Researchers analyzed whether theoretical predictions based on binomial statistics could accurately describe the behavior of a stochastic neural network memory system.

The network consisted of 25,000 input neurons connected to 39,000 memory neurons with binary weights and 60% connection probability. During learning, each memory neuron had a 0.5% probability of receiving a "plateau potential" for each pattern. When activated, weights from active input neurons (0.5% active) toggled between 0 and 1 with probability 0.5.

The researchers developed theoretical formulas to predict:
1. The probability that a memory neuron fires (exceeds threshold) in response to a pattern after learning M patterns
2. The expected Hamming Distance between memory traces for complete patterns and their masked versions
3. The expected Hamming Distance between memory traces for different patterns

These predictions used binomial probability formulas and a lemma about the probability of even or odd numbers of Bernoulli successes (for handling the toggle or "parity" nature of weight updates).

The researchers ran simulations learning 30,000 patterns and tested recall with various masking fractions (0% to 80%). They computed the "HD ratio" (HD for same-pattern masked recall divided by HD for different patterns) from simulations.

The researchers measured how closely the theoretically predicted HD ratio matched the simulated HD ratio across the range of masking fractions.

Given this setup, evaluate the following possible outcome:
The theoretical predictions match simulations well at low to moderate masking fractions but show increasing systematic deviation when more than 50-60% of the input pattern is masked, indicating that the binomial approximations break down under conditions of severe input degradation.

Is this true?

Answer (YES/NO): NO